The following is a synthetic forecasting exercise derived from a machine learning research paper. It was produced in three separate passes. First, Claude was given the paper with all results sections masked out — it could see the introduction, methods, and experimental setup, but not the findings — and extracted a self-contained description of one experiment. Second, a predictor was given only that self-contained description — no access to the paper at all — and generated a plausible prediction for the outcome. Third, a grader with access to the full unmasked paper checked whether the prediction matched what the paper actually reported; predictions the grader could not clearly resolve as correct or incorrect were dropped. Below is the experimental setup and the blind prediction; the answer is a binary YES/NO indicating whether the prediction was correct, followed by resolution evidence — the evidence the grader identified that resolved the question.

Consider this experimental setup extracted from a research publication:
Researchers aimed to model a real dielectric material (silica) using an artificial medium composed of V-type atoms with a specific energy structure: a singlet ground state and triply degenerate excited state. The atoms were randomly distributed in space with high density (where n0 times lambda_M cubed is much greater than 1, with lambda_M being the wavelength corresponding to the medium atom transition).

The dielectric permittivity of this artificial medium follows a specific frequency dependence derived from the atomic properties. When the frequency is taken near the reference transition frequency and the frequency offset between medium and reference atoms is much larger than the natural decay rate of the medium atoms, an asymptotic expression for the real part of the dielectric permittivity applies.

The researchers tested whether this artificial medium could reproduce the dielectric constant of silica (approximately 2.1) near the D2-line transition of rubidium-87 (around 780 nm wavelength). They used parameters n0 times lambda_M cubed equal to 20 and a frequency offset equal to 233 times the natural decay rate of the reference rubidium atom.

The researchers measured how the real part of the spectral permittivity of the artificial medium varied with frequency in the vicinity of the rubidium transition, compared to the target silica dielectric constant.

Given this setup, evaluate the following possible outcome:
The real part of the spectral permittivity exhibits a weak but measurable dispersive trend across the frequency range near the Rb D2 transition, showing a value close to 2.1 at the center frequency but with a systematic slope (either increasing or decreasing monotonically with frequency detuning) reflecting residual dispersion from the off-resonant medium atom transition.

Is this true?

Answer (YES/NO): NO